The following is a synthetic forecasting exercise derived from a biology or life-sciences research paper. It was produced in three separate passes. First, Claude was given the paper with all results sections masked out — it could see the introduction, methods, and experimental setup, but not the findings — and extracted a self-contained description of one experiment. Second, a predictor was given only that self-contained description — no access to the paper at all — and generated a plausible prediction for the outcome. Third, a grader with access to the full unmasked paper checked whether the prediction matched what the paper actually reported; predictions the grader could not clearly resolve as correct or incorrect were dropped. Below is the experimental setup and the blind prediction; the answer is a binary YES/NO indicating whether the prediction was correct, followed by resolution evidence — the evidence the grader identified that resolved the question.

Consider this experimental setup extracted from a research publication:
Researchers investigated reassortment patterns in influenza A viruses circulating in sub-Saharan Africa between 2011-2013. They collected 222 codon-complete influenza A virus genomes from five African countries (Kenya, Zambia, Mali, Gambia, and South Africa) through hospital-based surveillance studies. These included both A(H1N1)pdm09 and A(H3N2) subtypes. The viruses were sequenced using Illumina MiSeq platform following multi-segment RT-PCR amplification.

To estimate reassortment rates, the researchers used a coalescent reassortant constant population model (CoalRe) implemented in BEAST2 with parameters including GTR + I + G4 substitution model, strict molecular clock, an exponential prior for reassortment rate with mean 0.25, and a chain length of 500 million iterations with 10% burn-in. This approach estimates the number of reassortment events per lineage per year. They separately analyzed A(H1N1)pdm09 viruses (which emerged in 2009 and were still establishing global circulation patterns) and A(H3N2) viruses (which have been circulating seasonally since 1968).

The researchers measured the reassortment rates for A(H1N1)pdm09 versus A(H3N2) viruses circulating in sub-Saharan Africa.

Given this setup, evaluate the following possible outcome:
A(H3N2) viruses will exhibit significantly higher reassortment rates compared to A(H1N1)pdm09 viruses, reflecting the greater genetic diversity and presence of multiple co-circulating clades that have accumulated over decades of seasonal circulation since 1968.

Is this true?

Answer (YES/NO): NO